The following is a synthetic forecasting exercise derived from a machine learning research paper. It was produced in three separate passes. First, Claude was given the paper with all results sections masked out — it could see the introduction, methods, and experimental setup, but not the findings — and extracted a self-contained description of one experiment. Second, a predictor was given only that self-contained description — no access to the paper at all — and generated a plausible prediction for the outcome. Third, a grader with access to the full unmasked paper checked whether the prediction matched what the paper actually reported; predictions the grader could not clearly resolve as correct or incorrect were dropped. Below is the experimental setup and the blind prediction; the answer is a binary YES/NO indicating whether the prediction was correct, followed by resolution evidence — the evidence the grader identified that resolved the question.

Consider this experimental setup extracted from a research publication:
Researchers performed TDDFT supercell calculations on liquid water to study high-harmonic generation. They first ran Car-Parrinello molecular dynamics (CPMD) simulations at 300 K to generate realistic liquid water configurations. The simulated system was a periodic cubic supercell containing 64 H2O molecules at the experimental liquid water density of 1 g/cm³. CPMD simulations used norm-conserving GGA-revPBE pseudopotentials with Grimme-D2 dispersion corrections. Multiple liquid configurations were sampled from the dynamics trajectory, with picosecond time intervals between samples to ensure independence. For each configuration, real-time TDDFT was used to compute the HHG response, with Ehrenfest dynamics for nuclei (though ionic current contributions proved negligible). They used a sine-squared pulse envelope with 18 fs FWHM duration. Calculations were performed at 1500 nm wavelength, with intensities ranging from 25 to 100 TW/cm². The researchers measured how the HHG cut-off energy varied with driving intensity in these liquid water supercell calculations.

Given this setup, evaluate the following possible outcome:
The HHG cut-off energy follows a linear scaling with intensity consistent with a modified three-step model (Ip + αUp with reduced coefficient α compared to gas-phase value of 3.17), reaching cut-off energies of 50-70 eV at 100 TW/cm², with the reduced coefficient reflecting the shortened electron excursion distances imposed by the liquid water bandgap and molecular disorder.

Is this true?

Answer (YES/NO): NO